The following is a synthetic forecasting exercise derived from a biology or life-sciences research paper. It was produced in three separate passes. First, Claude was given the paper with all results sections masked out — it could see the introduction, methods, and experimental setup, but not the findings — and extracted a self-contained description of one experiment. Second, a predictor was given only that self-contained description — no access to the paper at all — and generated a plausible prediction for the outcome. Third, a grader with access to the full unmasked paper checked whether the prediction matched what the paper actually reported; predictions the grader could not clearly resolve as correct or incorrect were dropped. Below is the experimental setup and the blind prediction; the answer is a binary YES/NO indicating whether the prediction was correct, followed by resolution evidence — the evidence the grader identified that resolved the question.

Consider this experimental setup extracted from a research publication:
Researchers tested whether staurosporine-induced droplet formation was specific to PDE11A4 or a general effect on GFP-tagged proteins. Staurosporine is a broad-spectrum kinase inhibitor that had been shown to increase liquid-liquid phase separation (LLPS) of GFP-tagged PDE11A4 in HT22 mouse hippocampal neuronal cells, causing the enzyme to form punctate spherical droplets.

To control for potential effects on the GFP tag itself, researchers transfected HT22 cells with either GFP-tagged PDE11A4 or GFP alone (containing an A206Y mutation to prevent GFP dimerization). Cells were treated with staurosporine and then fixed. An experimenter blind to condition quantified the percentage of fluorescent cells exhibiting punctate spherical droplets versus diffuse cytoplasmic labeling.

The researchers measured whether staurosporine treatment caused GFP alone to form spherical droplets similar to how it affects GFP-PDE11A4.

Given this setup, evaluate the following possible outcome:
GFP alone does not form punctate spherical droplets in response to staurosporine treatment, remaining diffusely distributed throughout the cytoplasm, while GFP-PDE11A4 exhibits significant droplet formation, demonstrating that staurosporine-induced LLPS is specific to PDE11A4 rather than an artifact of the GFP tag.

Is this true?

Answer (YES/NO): YES